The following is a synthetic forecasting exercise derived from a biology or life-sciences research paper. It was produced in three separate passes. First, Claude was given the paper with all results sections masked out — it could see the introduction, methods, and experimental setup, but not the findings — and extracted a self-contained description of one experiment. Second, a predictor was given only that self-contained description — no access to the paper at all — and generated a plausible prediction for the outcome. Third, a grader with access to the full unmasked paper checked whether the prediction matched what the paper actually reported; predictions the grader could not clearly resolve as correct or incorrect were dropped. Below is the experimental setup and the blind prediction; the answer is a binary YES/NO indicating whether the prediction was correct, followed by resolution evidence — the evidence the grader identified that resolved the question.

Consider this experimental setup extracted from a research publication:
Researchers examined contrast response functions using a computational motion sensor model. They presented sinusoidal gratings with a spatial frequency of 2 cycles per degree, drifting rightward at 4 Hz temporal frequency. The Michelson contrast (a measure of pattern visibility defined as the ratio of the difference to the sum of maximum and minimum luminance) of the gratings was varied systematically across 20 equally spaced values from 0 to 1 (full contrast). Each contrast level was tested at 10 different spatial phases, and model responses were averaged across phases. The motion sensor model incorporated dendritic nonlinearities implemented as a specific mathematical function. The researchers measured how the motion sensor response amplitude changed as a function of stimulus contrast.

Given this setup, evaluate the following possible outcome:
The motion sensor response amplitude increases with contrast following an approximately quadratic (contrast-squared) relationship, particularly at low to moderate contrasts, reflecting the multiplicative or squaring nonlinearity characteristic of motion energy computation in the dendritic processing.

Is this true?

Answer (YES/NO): NO